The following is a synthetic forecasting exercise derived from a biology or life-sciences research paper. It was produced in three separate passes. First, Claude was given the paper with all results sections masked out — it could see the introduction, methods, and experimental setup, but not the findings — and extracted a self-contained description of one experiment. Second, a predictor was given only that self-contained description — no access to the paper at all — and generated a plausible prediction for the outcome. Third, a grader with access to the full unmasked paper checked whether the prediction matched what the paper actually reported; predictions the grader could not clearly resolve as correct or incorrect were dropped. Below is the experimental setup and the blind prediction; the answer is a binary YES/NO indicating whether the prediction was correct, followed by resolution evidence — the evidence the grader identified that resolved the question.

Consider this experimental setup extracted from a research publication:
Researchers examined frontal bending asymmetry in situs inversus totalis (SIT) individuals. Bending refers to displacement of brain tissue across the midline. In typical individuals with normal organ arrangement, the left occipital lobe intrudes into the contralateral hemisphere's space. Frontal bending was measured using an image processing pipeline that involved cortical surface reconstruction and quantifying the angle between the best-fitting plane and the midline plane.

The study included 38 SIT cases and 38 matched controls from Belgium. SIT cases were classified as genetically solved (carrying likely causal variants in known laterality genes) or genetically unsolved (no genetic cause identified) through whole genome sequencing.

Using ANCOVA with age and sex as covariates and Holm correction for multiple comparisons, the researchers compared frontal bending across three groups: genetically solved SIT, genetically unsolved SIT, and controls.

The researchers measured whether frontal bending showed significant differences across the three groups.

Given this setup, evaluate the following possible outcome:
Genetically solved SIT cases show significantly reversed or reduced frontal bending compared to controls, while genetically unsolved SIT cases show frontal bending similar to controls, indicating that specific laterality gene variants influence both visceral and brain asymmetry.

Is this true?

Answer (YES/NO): NO